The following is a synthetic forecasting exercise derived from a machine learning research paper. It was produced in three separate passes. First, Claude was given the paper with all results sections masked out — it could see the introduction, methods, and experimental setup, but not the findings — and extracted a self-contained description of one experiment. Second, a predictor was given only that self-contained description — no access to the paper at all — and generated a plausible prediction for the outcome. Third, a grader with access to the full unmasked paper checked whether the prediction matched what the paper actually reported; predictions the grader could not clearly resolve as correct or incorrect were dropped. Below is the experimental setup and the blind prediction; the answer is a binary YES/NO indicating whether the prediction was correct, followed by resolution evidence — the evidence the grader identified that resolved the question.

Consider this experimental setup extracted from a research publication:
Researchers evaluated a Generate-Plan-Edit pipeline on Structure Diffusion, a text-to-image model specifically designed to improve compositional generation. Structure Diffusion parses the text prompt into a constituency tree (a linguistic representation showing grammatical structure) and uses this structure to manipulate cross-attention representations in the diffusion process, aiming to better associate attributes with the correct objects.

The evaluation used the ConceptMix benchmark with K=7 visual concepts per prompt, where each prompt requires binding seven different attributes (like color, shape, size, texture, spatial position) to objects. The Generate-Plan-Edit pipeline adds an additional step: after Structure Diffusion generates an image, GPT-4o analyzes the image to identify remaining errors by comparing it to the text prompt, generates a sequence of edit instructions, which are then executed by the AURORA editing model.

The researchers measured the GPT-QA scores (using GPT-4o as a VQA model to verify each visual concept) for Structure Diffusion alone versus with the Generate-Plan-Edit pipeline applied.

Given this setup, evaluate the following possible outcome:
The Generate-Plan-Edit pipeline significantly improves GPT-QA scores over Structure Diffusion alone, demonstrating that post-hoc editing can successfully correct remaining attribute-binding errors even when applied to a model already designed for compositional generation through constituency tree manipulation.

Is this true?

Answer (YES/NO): YES